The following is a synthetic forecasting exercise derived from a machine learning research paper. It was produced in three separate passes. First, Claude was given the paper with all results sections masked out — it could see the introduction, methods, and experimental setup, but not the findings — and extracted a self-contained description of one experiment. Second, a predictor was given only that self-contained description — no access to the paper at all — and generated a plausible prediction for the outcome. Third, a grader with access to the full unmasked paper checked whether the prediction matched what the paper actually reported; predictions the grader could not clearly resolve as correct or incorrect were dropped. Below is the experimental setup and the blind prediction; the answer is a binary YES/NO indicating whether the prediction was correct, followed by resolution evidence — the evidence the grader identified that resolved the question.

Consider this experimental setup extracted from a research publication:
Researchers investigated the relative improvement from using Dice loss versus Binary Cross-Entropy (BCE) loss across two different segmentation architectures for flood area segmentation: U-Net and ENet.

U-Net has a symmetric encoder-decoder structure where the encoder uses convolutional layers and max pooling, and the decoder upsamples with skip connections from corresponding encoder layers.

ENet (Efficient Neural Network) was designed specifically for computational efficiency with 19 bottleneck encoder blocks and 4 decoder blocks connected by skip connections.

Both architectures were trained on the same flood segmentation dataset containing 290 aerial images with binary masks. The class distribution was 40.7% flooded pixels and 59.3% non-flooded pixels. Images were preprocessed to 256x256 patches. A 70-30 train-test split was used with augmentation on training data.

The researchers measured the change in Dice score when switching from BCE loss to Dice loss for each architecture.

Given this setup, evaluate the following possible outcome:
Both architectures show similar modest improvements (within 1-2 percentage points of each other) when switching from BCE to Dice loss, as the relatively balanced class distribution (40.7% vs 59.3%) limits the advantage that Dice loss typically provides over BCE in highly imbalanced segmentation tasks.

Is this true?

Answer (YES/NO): NO